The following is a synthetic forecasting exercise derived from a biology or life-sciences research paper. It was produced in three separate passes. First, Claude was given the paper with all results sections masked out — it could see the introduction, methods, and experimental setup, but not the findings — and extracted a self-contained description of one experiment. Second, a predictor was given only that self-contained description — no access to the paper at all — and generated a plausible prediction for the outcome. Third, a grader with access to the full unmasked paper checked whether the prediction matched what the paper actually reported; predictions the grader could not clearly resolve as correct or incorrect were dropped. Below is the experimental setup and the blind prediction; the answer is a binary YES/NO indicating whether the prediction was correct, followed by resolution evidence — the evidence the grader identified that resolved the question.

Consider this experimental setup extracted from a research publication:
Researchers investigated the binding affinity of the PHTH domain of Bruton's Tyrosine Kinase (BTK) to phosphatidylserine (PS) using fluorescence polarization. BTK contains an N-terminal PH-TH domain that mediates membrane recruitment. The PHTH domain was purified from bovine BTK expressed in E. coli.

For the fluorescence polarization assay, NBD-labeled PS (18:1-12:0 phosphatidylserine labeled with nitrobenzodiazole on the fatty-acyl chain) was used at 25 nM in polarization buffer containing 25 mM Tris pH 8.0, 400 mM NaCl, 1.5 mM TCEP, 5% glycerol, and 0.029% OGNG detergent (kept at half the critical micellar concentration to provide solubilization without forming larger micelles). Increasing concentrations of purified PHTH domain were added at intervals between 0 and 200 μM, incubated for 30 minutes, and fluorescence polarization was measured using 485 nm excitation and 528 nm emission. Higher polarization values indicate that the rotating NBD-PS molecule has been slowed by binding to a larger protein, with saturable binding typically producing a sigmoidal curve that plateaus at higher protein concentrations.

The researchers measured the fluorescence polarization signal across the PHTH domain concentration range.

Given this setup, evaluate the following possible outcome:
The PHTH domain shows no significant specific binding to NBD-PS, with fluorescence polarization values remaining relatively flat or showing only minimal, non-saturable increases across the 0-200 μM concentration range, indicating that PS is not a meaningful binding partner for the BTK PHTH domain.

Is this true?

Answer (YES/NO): NO